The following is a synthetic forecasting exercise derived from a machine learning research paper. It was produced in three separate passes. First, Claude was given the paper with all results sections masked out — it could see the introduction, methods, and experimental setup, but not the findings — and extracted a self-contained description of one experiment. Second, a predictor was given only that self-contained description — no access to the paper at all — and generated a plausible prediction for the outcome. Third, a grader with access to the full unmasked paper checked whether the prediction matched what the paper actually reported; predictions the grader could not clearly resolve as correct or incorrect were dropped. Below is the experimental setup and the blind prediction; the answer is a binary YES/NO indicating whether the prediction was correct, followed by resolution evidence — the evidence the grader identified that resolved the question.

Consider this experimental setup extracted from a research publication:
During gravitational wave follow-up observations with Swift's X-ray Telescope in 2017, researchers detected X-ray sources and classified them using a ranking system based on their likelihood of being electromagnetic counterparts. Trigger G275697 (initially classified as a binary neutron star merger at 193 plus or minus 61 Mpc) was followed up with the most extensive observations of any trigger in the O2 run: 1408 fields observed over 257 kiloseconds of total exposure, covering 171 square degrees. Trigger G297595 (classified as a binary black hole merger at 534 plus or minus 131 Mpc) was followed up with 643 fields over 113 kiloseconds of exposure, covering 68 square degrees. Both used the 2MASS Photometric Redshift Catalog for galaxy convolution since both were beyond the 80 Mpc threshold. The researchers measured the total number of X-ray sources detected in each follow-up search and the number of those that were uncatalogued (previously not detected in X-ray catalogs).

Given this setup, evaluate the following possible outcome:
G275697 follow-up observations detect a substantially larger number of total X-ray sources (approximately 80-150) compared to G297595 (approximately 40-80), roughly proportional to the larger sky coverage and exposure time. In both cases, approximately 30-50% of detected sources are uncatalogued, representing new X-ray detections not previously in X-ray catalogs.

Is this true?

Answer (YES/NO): NO